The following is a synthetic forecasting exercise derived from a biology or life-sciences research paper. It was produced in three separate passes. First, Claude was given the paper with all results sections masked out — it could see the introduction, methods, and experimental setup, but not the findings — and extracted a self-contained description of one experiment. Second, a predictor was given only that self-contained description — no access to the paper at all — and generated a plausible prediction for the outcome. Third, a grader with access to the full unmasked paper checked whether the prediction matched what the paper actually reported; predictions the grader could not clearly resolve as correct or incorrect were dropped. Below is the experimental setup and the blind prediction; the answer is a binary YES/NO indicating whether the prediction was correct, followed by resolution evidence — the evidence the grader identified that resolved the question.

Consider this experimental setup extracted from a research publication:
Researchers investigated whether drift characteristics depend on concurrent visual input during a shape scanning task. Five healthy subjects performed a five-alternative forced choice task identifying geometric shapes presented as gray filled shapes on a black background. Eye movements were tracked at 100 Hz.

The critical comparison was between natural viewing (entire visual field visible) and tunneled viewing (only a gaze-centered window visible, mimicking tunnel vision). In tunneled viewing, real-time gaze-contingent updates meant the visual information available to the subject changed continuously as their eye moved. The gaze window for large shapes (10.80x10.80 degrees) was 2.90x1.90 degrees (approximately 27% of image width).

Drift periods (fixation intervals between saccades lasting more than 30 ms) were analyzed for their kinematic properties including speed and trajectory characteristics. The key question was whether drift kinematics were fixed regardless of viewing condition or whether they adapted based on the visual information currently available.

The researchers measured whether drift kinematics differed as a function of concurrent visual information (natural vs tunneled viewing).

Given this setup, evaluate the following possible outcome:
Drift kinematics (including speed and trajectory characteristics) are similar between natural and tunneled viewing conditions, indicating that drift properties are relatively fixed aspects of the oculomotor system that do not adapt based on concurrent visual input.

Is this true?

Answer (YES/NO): NO